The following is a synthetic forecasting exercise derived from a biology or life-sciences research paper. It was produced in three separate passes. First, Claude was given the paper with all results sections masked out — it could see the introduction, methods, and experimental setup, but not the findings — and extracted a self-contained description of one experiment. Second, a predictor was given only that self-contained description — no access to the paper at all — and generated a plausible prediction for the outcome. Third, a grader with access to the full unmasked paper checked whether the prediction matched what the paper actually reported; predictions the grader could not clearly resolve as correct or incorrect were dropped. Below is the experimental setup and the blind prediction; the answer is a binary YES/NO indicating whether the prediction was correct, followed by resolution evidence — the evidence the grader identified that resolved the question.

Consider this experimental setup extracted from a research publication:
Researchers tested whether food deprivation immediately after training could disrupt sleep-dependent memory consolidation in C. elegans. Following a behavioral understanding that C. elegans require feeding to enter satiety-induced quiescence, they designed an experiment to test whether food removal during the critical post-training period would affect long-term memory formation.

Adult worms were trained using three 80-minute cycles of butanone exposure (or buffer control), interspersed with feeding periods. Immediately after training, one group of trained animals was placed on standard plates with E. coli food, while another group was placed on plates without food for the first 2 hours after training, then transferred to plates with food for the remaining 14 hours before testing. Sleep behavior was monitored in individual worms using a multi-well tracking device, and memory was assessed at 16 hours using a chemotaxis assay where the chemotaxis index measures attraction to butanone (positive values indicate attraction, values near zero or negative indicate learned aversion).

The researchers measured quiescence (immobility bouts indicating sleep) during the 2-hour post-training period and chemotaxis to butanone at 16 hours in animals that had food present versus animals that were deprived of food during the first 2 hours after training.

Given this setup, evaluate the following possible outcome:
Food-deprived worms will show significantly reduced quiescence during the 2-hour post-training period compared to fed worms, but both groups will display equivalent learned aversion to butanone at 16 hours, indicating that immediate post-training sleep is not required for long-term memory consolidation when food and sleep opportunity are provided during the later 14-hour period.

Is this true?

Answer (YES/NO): NO